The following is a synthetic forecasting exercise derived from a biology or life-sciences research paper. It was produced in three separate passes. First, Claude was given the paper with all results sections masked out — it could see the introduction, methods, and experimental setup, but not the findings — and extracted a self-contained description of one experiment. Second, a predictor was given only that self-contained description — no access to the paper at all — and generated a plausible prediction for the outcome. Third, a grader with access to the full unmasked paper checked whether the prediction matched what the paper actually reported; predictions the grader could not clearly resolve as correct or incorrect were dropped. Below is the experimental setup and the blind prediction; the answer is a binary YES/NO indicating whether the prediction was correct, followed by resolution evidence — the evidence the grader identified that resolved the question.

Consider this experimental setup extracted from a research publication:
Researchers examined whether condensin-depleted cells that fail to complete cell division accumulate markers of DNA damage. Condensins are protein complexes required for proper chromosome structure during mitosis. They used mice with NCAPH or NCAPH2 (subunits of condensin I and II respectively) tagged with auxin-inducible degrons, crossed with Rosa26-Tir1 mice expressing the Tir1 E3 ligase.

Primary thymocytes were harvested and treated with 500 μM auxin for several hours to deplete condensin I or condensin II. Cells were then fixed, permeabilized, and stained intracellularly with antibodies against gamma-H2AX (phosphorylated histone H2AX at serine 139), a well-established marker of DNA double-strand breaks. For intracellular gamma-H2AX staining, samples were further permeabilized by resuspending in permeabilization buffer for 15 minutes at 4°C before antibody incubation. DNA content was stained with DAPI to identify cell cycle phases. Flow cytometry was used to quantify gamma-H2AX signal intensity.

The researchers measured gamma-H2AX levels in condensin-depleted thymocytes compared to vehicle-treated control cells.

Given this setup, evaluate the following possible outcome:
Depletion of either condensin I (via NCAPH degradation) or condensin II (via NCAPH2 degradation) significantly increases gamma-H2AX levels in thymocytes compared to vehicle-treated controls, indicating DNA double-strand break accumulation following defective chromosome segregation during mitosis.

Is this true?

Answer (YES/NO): NO